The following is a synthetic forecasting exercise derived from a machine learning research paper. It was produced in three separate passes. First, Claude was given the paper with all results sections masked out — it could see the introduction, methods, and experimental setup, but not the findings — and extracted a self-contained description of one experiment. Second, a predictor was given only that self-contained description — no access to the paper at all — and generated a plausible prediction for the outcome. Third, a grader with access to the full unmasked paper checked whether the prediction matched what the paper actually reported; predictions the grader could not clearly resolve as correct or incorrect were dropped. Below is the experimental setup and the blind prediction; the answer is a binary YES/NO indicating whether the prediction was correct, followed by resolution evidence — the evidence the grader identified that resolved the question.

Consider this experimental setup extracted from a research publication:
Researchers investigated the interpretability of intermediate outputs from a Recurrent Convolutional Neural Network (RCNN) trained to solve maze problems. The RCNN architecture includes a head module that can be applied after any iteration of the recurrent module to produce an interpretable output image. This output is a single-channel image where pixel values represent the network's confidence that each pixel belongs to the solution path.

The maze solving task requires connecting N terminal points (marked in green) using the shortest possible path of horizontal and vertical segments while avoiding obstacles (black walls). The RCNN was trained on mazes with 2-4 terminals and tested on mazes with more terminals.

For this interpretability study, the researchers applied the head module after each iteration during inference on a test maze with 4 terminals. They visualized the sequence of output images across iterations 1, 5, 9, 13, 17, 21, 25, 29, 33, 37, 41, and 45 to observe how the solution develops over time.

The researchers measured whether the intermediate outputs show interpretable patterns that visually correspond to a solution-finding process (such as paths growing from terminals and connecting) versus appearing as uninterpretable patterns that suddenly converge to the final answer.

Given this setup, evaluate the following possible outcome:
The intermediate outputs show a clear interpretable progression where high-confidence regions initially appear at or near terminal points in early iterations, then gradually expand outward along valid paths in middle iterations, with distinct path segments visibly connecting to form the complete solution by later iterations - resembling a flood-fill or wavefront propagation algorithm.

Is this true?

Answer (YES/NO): YES